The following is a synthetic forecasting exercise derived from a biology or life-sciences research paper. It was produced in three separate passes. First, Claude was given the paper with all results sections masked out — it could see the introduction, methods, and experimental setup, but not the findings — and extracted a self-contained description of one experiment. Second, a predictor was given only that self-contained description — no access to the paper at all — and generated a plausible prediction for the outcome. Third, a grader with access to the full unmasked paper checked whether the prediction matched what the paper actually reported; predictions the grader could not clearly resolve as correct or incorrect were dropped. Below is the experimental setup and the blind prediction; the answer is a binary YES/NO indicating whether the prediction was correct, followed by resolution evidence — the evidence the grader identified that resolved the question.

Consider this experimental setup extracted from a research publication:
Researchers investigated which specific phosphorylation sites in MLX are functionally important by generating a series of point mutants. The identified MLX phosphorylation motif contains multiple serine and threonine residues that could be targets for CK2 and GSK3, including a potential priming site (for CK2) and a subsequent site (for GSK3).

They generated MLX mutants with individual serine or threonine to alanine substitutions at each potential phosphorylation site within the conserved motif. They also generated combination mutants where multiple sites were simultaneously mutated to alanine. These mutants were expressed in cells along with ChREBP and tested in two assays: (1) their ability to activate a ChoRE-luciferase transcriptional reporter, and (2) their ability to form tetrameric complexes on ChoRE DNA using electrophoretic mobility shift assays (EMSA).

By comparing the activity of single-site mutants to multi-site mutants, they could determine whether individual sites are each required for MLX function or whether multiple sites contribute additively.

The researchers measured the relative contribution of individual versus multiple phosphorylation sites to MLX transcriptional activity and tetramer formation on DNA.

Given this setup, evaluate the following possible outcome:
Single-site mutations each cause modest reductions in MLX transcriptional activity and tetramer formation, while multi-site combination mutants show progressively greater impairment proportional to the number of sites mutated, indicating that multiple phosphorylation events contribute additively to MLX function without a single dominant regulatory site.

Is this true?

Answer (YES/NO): NO